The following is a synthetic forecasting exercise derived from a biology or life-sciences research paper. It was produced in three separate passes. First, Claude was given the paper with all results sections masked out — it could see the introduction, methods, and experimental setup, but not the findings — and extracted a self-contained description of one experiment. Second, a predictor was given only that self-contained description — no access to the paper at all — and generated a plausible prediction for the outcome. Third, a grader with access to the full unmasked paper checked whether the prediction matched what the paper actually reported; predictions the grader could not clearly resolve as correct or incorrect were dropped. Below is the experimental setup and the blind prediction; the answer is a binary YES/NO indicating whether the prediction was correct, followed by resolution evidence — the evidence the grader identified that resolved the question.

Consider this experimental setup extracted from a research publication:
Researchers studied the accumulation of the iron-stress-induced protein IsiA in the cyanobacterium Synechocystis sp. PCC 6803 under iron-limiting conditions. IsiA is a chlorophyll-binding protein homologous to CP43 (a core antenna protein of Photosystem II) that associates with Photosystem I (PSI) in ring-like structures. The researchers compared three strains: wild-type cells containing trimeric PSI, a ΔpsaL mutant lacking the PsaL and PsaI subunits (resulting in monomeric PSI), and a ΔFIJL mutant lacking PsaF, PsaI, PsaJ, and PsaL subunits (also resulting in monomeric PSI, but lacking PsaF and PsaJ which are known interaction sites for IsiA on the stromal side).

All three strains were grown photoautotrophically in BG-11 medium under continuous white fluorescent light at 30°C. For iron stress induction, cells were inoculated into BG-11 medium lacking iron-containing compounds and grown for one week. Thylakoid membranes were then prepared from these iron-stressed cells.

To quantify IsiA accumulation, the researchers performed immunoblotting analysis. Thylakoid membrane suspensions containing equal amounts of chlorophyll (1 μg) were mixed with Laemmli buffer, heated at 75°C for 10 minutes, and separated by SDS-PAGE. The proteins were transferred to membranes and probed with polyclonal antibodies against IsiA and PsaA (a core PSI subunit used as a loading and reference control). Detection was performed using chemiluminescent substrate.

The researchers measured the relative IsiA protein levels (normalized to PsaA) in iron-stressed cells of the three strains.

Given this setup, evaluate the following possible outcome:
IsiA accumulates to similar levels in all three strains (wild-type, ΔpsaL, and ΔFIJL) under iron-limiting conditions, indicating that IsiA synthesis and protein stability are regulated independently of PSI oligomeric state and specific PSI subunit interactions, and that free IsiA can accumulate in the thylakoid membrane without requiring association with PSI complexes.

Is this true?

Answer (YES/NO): NO